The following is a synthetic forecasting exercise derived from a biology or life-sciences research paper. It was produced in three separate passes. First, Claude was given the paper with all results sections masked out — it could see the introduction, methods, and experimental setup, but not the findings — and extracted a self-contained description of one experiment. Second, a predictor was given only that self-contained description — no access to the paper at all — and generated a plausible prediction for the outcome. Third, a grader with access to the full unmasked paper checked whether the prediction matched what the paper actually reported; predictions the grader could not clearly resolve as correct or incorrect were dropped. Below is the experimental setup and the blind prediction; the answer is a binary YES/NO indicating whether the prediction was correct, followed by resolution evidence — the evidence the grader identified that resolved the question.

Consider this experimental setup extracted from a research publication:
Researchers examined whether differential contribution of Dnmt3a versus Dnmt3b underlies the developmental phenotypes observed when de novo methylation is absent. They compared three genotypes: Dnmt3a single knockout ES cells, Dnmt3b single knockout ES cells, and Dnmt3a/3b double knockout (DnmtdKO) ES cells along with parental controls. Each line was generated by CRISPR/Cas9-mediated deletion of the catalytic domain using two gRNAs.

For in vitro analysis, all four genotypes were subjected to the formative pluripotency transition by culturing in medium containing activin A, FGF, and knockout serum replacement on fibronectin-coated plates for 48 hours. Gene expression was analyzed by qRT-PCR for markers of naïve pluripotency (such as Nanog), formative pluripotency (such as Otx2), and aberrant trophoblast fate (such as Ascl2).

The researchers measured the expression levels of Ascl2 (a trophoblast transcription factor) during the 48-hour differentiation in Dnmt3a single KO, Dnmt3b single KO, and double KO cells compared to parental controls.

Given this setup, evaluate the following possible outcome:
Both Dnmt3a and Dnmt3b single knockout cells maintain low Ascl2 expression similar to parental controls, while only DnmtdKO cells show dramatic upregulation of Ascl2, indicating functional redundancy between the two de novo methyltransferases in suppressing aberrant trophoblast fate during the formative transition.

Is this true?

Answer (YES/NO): NO